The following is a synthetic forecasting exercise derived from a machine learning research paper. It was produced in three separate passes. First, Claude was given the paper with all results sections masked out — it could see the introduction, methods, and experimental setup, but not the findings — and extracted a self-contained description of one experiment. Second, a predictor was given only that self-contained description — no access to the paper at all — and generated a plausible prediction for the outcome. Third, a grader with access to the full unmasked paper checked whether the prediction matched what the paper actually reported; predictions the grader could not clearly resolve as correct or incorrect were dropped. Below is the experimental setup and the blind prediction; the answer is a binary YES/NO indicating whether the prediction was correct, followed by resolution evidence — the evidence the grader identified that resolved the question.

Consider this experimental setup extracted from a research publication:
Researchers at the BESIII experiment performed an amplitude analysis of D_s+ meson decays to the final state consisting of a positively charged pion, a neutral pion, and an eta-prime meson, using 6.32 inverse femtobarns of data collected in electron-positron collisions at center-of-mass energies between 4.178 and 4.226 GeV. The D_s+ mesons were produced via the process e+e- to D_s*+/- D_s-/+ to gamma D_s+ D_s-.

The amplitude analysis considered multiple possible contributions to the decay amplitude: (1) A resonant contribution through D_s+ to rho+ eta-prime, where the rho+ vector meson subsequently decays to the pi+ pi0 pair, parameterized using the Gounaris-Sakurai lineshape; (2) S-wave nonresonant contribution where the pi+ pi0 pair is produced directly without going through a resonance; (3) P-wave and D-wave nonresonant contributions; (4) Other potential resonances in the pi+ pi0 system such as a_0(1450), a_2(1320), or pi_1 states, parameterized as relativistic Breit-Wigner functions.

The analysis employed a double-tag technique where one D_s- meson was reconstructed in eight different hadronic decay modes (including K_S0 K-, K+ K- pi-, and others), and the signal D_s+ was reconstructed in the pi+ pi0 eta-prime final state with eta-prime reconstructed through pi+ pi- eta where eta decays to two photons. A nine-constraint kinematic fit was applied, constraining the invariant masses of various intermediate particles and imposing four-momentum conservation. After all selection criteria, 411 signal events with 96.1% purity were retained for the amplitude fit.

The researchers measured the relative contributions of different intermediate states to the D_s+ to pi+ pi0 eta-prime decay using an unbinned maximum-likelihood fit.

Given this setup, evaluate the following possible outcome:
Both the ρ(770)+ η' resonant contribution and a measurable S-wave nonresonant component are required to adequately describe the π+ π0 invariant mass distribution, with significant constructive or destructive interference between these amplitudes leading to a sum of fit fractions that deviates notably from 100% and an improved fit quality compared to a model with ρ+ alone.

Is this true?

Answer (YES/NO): NO